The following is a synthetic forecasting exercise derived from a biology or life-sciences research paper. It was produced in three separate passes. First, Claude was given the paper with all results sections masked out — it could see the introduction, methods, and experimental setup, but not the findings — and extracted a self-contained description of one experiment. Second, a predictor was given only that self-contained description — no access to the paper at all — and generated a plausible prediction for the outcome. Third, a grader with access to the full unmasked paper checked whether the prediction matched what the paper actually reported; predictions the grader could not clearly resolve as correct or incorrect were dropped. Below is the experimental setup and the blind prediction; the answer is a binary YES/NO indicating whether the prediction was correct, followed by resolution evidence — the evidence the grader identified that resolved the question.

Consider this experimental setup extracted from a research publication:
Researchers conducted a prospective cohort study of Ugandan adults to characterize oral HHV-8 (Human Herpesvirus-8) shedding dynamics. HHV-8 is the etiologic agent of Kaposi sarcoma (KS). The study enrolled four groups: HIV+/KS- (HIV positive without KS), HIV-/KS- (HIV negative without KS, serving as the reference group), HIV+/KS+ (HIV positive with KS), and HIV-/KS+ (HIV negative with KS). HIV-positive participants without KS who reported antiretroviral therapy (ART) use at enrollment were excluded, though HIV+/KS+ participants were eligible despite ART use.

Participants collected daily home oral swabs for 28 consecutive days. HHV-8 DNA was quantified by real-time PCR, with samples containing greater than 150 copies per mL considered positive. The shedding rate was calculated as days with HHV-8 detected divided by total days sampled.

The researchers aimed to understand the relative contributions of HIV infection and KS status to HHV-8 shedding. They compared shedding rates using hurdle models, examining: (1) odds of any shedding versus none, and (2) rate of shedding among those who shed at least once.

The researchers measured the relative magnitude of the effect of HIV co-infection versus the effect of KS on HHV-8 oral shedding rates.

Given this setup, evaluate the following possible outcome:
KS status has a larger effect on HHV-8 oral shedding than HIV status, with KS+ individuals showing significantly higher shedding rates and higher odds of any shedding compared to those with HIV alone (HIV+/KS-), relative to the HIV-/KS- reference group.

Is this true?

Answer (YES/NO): NO